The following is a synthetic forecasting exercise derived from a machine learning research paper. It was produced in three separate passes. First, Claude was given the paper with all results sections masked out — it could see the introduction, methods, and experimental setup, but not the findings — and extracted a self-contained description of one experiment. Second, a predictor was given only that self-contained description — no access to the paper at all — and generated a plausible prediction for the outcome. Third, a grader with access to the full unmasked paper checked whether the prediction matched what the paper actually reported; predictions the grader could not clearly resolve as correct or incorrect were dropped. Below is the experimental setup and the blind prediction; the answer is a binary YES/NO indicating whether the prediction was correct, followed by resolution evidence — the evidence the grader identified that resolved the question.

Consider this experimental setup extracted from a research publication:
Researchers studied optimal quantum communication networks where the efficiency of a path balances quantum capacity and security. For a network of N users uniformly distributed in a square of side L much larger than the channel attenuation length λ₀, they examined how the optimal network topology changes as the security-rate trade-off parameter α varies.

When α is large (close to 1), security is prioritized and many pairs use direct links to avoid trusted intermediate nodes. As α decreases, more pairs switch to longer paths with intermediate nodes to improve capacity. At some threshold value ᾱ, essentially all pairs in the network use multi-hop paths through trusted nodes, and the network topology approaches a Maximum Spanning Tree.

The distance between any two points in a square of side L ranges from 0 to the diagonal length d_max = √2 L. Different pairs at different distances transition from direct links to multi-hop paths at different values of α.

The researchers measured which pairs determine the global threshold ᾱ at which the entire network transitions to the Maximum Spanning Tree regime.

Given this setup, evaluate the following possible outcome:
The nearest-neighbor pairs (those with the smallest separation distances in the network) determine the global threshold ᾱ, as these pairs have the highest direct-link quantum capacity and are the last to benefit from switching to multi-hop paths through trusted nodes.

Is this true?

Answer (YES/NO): NO